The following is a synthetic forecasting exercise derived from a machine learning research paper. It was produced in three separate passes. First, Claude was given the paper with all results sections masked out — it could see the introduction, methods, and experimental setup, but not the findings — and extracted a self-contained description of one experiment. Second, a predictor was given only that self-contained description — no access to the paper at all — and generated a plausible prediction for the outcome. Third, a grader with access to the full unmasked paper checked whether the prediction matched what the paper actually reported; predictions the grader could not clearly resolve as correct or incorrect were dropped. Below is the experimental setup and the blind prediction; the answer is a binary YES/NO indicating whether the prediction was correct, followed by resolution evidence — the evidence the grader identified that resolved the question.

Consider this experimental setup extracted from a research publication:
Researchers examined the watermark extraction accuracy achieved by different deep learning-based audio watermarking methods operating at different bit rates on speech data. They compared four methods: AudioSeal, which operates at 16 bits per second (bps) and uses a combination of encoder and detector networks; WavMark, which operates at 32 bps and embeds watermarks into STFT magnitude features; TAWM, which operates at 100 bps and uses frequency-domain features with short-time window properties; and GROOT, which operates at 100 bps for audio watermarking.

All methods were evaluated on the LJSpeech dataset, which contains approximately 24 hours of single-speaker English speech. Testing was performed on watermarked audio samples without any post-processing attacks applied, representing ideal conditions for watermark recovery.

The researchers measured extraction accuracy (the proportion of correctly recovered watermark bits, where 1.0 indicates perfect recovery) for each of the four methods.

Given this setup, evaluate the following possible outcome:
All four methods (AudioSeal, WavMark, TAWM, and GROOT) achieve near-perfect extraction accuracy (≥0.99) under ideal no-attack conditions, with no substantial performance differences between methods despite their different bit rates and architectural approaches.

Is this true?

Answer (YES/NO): NO